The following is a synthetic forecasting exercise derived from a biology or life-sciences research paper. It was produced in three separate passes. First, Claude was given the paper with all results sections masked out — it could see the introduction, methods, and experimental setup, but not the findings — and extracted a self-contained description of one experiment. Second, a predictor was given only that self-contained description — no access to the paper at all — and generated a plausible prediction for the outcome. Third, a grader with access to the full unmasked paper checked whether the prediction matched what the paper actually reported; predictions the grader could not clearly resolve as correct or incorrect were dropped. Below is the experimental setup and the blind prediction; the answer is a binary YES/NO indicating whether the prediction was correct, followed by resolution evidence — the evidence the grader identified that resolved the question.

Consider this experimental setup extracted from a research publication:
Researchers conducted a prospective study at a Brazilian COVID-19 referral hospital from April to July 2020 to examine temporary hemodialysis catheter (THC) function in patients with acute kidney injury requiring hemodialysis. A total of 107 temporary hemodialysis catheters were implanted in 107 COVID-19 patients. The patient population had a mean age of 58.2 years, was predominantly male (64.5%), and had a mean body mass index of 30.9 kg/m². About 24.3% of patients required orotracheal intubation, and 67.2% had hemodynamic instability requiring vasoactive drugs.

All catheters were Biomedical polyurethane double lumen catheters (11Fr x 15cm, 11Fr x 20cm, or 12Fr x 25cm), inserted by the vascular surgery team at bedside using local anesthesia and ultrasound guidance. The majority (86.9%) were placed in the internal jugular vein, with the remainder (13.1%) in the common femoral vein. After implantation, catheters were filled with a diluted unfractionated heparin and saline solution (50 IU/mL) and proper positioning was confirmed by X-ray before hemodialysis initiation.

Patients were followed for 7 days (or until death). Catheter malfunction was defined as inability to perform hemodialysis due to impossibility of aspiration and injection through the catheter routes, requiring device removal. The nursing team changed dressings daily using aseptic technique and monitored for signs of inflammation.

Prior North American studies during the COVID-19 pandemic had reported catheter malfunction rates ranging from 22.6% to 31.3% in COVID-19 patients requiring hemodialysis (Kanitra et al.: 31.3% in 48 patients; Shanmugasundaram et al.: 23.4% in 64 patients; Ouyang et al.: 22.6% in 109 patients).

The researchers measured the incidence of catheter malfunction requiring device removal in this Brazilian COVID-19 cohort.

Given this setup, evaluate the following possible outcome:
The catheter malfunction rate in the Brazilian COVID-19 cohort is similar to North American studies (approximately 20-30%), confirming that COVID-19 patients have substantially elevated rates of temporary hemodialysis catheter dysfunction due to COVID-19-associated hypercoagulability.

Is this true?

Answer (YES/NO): NO